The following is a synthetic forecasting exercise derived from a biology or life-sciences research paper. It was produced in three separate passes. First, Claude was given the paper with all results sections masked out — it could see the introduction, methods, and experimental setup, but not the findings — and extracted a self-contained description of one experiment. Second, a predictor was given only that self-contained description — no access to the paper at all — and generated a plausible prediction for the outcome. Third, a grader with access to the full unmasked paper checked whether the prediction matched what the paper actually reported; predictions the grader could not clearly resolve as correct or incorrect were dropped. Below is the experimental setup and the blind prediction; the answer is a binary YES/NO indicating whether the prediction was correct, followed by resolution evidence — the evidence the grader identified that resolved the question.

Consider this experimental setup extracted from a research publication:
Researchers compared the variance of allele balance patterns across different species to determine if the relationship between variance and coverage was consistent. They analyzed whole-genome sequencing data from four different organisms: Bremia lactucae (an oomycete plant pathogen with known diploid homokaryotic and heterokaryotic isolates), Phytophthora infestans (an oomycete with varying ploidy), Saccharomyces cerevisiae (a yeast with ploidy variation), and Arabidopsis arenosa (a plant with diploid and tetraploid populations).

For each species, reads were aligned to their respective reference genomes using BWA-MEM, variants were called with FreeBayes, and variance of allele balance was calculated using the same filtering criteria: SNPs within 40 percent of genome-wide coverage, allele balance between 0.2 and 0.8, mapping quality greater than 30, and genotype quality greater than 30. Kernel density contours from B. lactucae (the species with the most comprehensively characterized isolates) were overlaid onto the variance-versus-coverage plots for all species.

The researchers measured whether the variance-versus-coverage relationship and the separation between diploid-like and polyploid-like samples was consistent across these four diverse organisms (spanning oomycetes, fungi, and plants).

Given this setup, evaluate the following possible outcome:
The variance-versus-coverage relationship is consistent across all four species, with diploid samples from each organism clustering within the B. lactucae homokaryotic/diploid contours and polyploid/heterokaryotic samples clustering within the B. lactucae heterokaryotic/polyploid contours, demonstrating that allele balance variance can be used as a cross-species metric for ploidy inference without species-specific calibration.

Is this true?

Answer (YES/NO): YES